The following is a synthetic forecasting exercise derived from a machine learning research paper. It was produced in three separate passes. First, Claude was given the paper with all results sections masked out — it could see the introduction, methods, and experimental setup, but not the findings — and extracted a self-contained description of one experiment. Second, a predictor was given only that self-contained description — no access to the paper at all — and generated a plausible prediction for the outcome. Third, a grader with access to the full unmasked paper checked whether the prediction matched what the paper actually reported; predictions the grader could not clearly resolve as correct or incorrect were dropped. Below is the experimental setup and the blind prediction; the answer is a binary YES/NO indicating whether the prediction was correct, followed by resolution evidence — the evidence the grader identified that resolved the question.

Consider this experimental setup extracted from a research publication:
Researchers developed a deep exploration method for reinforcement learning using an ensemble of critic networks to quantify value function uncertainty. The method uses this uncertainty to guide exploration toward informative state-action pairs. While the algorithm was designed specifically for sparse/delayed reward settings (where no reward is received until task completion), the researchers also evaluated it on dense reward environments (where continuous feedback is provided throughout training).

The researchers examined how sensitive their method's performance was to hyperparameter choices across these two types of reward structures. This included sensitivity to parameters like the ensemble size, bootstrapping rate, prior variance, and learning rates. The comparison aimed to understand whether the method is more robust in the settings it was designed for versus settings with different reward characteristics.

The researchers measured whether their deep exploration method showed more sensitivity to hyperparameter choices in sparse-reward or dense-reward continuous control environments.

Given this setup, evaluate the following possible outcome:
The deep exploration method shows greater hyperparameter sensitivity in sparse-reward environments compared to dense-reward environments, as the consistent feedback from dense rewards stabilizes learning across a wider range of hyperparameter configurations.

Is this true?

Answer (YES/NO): NO